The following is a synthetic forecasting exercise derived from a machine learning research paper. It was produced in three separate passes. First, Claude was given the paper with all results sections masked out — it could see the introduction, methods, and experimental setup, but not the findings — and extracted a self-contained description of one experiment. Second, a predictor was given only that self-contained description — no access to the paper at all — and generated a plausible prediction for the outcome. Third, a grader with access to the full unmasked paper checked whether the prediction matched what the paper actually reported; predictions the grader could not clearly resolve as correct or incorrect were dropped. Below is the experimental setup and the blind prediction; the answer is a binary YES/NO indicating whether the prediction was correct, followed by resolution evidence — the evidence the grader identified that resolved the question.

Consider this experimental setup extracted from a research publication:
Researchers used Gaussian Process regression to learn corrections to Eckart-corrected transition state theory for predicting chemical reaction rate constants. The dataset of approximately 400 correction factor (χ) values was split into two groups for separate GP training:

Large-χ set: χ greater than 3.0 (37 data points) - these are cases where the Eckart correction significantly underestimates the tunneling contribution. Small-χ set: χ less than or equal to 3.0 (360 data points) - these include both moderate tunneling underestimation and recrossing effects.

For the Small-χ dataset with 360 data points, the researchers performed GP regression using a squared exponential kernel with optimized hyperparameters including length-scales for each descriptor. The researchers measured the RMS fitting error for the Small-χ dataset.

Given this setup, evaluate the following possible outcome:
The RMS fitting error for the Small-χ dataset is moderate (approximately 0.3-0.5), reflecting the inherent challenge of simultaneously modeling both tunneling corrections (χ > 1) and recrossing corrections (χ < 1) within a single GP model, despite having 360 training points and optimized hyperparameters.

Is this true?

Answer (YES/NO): NO